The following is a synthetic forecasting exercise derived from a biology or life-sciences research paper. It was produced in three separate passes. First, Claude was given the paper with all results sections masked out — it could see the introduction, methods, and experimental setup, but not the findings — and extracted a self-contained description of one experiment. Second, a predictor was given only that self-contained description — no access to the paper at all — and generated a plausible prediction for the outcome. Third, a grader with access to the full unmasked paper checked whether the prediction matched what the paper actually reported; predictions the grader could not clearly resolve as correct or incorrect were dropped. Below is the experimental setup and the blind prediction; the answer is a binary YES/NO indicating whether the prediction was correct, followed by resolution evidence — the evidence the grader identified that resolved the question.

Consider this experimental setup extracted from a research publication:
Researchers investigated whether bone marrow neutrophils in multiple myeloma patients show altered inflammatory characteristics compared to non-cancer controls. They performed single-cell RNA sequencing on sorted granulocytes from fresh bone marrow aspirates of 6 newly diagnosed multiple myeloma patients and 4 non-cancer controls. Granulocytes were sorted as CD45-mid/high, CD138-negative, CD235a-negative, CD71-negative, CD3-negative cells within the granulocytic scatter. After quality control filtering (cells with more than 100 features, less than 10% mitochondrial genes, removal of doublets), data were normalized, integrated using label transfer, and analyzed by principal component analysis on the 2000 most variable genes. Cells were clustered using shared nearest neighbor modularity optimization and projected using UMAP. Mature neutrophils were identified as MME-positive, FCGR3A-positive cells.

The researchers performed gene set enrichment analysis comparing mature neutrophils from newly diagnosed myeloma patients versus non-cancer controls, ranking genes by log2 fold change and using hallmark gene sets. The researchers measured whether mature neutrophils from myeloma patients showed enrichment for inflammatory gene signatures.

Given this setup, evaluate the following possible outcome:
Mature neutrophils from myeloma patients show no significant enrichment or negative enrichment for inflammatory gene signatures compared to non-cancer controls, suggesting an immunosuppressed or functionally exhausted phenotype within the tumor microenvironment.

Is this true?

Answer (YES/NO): NO